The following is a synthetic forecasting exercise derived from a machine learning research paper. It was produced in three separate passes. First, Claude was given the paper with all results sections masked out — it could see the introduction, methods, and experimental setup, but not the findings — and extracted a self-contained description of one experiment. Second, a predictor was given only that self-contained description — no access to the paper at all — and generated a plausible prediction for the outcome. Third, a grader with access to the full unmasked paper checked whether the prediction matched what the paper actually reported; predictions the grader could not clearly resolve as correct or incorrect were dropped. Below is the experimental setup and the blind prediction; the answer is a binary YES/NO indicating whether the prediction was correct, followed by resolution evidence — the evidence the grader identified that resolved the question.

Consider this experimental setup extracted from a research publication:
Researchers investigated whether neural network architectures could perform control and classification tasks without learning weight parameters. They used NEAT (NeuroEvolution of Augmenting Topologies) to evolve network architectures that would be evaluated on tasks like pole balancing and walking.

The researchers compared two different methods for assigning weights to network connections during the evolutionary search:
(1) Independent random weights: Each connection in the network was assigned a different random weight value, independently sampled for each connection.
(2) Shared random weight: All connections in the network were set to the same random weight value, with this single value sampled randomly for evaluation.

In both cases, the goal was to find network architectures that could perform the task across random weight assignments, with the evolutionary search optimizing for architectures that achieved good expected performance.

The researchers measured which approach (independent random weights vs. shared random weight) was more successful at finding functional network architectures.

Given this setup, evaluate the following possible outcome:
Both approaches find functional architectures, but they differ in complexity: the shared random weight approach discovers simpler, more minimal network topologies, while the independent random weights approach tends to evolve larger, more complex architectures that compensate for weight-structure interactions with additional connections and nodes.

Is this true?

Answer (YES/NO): NO